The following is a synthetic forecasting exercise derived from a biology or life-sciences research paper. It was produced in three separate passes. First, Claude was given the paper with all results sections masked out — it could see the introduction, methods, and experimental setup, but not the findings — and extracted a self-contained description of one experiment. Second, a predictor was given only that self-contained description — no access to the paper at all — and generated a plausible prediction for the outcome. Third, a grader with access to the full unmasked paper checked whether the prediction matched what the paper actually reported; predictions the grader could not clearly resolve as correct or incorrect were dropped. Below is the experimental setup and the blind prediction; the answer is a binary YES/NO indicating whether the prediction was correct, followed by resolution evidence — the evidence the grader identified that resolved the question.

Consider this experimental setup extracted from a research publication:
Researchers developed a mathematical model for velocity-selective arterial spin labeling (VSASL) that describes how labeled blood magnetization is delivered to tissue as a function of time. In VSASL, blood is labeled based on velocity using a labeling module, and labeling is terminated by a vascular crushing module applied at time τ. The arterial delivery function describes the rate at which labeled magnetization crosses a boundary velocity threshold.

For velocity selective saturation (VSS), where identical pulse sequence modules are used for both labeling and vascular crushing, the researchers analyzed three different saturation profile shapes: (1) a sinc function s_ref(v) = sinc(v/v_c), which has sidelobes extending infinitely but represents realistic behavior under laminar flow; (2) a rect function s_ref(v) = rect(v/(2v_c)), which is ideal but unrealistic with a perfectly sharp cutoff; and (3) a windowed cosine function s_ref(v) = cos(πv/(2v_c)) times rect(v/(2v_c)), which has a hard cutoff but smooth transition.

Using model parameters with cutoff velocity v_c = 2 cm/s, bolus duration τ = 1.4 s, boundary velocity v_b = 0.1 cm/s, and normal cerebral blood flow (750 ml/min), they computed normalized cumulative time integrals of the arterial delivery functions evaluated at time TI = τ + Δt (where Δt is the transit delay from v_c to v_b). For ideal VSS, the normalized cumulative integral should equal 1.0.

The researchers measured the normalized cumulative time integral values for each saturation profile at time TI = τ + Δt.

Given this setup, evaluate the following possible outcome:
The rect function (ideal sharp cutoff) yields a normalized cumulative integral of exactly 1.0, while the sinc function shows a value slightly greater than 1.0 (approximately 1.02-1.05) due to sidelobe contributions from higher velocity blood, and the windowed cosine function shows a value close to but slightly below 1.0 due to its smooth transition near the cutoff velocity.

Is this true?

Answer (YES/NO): NO